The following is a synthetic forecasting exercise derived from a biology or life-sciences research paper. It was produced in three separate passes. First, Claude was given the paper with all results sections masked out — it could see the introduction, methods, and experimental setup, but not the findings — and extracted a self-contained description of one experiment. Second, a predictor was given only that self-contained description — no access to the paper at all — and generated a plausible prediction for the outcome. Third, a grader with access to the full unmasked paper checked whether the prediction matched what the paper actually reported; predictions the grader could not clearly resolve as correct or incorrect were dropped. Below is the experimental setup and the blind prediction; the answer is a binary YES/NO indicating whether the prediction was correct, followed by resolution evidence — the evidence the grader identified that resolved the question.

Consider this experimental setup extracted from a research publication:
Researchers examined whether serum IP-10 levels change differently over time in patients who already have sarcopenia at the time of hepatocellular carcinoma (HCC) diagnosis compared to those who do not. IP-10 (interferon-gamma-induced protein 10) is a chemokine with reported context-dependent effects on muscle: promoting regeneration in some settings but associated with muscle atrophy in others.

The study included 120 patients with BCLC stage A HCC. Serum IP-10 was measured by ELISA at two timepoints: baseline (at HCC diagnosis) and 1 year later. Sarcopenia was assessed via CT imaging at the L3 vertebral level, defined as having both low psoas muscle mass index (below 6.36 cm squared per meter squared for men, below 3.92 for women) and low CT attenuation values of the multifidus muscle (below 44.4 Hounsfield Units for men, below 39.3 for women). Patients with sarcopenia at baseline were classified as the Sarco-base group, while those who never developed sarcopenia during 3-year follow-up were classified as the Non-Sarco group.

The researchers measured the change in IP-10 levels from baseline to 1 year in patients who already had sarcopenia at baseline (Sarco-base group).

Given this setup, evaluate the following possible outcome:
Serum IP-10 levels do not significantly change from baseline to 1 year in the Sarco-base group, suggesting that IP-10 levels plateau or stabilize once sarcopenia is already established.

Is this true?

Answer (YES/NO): YES